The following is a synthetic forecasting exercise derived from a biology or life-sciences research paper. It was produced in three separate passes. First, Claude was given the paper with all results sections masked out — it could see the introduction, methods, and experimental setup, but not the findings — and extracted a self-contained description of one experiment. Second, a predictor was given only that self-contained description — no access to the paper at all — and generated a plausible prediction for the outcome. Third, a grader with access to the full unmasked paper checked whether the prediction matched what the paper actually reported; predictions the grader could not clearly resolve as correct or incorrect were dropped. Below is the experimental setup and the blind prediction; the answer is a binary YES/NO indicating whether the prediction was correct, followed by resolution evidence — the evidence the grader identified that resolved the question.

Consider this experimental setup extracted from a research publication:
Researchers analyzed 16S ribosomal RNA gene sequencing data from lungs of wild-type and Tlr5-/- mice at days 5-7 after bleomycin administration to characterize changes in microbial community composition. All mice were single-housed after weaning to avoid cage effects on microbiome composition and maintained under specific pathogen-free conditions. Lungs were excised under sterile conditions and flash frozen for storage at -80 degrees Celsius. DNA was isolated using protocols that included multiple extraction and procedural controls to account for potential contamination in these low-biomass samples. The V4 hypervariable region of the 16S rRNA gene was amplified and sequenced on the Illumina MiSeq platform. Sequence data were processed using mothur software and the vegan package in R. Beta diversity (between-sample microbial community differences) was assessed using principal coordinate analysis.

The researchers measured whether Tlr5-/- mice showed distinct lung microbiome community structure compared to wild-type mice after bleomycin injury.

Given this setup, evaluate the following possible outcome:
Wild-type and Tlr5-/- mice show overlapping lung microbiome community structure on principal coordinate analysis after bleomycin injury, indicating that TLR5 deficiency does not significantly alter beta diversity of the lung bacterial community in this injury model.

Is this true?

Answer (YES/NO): NO